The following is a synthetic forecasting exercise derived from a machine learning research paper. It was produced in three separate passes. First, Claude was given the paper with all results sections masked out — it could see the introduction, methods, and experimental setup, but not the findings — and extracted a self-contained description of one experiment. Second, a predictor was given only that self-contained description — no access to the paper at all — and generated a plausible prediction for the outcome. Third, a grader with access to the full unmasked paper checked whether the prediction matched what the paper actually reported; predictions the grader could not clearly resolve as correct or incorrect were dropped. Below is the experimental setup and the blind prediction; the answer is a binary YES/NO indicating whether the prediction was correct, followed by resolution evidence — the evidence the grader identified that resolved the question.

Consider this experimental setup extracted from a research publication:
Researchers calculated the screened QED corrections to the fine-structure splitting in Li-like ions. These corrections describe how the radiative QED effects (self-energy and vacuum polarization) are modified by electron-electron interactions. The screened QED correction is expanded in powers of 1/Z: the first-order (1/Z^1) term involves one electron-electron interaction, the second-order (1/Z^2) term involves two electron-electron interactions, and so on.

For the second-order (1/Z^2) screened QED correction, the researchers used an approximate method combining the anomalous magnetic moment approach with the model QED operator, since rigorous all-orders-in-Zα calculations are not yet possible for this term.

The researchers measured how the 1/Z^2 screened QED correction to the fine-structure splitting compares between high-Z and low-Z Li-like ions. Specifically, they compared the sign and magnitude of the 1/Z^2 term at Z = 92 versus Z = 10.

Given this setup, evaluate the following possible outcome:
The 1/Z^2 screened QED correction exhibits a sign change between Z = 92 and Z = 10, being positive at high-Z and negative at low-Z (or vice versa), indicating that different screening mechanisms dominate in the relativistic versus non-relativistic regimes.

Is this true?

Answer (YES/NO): YES